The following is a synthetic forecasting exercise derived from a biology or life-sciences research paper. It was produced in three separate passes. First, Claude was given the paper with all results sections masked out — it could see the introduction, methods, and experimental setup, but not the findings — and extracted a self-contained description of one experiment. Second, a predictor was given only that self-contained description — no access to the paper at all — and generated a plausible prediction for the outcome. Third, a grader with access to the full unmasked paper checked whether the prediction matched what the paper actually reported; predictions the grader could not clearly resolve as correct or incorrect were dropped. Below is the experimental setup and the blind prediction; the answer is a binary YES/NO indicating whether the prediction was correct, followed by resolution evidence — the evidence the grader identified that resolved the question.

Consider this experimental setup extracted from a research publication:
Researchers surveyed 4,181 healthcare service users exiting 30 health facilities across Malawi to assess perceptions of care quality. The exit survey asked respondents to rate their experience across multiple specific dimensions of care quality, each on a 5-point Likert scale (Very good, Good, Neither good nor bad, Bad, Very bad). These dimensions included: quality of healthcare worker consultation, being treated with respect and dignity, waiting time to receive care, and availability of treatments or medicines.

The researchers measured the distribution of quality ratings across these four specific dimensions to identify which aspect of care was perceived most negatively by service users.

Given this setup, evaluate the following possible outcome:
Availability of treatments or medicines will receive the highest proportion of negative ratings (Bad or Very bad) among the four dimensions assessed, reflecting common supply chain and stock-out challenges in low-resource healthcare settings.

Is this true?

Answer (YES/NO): NO